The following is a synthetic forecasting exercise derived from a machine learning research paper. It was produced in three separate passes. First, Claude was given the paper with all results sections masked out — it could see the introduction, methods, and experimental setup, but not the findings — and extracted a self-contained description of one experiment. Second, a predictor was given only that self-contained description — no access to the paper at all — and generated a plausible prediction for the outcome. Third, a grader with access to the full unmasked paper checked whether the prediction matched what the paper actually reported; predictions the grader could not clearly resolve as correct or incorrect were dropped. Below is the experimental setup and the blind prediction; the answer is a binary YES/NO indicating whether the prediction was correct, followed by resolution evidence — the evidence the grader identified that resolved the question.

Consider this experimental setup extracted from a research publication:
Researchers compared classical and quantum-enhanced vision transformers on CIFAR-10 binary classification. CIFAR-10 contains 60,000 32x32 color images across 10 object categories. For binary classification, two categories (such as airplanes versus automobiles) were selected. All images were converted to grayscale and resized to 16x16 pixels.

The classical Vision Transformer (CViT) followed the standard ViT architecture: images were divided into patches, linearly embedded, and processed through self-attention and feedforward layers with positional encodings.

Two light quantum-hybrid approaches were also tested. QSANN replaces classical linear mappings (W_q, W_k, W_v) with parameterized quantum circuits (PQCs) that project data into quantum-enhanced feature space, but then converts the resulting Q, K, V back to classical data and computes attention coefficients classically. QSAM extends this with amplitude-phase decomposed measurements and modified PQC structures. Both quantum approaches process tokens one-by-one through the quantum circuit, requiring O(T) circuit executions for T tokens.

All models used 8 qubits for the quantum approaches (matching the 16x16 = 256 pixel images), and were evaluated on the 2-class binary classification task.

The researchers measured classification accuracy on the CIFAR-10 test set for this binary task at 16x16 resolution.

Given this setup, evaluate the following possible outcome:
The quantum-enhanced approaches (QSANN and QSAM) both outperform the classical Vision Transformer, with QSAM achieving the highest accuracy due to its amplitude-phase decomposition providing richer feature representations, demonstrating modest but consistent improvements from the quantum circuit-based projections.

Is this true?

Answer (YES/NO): NO